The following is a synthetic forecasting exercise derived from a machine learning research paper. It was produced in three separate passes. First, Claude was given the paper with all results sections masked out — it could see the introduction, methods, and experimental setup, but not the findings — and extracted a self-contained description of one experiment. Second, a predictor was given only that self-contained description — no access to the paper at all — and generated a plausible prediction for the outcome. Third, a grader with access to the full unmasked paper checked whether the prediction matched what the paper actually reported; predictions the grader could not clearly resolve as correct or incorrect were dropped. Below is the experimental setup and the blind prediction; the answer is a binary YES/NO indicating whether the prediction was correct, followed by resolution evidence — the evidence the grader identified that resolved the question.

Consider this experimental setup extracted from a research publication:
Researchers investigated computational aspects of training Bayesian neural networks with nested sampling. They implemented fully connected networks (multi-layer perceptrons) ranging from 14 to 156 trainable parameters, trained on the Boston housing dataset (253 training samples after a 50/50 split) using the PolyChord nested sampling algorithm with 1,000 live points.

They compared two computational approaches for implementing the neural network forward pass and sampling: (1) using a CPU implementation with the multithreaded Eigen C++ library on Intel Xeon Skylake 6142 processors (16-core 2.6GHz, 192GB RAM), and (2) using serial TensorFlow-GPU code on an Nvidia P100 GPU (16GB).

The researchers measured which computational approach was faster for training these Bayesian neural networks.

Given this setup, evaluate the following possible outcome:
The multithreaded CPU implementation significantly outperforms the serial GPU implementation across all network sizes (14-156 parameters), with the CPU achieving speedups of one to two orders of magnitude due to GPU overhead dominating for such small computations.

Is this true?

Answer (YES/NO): NO